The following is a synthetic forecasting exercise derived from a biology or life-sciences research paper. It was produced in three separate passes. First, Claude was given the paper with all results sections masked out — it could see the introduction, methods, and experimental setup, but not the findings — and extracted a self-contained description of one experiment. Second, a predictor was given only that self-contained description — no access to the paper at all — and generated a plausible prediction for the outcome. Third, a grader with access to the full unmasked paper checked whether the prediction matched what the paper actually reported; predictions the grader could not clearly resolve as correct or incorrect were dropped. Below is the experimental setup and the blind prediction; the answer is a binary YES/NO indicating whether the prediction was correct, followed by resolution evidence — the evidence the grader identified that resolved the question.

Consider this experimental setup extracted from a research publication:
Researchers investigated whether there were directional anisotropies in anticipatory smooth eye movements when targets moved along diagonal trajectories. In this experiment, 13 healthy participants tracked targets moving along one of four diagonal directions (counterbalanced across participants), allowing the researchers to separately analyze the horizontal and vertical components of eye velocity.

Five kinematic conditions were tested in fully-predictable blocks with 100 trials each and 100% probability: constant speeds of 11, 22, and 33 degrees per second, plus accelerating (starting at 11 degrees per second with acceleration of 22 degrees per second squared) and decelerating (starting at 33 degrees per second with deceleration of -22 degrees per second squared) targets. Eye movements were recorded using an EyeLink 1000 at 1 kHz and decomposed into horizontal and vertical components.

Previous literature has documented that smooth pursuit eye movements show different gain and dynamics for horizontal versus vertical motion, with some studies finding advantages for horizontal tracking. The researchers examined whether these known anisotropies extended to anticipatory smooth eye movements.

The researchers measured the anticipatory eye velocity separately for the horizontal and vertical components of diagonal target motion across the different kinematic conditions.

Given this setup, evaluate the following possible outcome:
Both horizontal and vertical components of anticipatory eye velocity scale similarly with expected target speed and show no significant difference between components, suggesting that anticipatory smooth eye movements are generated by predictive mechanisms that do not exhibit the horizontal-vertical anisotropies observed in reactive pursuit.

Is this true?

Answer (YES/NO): NO